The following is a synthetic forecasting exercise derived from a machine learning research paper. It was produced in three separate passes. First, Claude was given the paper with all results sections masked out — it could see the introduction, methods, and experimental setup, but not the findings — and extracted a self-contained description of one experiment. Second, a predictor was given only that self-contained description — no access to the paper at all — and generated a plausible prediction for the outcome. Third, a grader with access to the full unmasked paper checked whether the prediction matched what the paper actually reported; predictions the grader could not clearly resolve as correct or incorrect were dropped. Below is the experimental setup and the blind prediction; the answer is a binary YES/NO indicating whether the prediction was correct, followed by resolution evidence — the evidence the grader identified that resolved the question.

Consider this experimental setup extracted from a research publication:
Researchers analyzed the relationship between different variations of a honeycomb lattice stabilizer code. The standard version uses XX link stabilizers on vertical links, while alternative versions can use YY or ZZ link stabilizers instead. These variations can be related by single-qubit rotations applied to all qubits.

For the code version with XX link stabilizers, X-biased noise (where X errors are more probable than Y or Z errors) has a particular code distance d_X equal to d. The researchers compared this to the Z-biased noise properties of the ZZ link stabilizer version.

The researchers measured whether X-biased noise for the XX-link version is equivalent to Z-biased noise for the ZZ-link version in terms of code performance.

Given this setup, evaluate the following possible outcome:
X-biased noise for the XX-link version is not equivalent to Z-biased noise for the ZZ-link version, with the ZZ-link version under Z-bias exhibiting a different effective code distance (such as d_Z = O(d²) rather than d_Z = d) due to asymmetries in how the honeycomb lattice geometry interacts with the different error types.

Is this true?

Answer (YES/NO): NO